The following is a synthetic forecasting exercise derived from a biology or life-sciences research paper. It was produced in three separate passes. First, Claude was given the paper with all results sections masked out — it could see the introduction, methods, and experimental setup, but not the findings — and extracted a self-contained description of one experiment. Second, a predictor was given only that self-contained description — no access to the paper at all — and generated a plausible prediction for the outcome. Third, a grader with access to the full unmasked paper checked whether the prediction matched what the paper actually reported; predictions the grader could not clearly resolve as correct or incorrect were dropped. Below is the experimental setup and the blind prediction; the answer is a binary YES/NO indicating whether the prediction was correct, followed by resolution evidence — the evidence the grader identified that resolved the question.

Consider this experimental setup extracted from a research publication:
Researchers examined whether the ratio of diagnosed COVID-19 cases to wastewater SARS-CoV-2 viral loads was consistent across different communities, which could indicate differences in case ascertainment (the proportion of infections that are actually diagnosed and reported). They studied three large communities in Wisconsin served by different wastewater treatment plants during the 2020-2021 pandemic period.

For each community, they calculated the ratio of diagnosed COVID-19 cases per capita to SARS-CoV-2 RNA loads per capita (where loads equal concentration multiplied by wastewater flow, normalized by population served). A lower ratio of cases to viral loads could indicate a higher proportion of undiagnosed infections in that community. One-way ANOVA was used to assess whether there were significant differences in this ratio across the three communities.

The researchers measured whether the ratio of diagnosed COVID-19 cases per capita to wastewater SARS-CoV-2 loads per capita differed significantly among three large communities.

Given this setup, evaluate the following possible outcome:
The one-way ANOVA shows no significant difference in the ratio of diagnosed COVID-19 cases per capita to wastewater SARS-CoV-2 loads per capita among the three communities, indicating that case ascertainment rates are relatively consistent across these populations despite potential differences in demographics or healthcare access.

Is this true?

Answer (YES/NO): NO